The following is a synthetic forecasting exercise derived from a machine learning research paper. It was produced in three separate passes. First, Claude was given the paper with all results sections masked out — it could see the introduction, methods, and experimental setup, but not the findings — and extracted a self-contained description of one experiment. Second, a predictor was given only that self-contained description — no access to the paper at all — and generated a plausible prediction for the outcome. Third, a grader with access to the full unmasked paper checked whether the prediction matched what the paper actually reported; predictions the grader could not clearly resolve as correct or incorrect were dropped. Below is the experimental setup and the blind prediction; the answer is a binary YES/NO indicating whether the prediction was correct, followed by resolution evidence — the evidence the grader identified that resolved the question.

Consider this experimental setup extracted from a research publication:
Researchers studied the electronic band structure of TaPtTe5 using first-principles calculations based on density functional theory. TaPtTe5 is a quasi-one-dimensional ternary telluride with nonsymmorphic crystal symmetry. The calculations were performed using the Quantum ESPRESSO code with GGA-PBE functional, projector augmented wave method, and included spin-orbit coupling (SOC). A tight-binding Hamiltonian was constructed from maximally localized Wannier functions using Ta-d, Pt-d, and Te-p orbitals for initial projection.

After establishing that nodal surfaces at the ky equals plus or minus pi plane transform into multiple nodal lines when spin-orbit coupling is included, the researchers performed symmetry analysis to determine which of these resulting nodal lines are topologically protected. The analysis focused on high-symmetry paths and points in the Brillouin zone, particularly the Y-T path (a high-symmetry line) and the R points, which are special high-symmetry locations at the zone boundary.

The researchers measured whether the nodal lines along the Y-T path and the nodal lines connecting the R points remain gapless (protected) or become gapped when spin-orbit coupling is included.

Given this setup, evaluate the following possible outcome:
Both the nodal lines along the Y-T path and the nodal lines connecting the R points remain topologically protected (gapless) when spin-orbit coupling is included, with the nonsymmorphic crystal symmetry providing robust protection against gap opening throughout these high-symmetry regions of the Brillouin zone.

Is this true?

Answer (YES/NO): YES